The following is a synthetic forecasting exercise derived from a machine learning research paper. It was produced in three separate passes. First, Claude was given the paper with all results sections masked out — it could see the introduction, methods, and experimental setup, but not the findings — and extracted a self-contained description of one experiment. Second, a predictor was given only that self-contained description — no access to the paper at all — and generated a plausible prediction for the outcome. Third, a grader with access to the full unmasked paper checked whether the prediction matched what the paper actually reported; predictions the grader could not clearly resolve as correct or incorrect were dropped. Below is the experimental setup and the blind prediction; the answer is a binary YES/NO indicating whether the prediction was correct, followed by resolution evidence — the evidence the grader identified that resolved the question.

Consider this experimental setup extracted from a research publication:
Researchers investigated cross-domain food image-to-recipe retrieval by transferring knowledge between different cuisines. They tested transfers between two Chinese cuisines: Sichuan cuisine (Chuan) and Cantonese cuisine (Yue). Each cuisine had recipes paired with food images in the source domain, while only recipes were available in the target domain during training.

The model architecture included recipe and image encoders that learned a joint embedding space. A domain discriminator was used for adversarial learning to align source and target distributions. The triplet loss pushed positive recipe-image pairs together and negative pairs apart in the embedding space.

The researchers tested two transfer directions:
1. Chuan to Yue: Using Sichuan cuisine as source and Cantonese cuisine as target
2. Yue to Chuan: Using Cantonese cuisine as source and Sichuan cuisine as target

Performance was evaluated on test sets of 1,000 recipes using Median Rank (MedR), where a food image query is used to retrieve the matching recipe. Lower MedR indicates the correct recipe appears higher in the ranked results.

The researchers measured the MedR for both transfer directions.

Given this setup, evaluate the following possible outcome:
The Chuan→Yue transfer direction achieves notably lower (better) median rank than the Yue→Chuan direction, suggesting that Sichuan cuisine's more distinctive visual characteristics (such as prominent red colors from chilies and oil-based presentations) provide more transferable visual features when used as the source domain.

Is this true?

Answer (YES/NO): YES